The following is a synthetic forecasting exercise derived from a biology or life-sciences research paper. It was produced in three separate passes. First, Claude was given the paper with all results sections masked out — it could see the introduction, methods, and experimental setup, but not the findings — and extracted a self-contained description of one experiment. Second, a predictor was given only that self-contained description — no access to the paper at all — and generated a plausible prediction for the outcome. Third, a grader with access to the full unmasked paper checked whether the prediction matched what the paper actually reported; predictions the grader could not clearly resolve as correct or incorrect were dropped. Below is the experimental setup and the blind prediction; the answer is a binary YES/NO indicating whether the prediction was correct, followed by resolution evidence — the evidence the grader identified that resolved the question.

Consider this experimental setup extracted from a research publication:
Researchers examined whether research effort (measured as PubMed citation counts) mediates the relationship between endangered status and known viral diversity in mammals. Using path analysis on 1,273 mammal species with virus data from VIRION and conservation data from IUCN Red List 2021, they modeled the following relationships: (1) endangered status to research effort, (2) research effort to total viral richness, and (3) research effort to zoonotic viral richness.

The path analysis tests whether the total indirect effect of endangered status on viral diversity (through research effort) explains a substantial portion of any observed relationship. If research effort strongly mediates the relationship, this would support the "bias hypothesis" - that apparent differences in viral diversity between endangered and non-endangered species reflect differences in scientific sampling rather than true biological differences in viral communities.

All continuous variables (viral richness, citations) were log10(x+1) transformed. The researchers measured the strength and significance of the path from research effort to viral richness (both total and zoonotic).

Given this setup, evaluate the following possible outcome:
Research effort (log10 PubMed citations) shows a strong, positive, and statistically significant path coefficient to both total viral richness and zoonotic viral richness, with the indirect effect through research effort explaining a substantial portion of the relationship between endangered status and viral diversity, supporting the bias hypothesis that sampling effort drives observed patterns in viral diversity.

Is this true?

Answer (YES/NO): NO